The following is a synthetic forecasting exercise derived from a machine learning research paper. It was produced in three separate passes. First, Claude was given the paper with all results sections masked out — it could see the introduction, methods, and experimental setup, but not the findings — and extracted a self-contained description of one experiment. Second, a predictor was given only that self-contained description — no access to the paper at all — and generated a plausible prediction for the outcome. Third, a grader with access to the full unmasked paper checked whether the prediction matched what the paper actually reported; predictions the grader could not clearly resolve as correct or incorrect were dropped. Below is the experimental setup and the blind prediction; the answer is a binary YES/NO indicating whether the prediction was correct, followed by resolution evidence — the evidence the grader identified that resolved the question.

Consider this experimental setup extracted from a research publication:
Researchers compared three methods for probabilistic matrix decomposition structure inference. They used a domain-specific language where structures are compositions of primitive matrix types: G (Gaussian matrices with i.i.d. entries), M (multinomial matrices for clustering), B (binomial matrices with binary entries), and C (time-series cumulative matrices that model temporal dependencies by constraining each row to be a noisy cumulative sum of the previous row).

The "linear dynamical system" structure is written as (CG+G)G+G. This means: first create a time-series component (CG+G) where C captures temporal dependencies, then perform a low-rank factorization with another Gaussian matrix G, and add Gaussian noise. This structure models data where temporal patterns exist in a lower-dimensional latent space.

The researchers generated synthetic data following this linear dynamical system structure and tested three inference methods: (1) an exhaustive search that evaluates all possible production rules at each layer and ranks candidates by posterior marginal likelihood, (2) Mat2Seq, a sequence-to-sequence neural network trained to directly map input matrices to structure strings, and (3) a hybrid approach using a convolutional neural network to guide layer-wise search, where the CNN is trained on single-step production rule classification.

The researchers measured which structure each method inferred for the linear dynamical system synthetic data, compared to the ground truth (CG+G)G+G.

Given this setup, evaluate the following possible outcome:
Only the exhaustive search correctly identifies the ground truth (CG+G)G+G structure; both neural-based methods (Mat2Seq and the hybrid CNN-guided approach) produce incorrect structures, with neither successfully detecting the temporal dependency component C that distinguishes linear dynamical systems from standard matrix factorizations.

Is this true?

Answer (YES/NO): NO